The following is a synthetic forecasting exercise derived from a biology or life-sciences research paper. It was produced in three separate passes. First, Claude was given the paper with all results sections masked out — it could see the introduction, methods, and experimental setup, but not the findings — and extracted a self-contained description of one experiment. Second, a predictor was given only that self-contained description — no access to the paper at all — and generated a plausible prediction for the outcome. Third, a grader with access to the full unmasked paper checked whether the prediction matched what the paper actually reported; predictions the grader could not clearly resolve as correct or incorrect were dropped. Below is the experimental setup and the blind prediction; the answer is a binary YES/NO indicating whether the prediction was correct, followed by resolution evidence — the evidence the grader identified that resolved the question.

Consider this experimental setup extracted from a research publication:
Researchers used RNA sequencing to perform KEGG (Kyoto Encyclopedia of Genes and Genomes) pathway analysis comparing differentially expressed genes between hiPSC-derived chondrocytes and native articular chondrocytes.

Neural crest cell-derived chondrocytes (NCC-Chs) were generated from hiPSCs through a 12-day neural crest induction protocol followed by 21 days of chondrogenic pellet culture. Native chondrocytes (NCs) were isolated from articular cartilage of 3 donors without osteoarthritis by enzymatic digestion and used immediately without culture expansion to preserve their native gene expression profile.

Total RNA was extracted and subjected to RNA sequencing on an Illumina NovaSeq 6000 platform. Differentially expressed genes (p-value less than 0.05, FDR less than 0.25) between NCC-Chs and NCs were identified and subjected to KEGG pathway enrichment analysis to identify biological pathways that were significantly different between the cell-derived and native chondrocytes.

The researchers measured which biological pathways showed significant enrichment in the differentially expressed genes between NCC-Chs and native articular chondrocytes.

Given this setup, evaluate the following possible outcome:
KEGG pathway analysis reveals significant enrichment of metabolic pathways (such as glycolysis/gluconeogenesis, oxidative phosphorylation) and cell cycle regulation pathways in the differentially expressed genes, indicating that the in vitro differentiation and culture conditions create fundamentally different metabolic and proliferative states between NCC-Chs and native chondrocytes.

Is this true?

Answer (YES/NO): NO